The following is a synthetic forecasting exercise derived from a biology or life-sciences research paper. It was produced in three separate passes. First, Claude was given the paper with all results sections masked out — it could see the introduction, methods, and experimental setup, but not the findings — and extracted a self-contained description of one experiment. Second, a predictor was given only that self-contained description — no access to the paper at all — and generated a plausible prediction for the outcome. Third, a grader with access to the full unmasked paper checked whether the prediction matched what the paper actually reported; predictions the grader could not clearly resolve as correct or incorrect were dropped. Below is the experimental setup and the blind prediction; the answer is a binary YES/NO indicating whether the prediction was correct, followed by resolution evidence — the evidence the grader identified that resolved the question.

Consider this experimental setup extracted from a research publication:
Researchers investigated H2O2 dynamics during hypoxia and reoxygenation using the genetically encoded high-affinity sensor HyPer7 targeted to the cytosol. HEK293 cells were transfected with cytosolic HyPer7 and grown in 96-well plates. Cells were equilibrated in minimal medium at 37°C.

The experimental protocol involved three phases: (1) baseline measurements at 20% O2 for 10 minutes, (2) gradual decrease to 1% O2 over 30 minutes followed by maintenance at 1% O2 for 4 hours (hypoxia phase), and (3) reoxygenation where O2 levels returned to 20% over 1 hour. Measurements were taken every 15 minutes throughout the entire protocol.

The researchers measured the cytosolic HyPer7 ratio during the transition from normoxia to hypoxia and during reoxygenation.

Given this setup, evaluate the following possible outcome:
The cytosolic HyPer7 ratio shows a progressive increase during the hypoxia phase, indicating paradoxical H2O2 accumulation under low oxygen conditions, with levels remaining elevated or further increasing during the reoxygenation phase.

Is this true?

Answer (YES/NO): NO